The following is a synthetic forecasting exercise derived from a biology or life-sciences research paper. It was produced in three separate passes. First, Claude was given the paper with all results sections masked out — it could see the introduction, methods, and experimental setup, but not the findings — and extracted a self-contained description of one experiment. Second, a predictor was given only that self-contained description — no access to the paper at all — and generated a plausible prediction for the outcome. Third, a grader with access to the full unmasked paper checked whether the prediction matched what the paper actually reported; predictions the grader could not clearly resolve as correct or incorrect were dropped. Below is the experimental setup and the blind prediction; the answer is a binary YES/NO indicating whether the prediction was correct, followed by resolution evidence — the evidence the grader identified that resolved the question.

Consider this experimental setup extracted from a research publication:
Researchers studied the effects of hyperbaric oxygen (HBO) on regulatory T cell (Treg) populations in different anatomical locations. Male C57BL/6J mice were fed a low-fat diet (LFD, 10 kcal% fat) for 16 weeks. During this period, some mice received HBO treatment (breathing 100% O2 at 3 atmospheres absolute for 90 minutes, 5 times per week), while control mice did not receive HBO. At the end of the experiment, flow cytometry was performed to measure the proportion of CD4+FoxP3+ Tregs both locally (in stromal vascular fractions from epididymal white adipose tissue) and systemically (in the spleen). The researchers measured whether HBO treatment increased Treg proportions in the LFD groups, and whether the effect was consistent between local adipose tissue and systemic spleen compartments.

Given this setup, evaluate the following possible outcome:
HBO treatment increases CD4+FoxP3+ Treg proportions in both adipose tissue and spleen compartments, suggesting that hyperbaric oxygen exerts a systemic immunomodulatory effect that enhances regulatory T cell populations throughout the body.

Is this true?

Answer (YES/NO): NO